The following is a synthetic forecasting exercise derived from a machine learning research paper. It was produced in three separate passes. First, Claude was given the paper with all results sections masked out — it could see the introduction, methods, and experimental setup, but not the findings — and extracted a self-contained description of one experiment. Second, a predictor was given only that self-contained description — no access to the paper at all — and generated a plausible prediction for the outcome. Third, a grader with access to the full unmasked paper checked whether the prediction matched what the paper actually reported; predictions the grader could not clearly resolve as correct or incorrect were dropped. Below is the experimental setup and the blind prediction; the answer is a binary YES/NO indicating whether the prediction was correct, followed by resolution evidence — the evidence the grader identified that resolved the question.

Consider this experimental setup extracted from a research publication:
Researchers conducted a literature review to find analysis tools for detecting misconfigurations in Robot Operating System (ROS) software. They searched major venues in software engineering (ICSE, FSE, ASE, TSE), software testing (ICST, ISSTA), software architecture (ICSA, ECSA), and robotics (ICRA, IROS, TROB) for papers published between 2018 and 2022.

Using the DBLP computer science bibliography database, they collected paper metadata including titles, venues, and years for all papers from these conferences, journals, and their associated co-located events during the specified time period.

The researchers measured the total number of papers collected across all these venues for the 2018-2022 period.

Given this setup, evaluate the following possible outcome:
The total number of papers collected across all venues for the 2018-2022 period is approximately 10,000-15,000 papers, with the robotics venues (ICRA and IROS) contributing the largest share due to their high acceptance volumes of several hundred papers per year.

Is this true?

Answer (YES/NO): NO